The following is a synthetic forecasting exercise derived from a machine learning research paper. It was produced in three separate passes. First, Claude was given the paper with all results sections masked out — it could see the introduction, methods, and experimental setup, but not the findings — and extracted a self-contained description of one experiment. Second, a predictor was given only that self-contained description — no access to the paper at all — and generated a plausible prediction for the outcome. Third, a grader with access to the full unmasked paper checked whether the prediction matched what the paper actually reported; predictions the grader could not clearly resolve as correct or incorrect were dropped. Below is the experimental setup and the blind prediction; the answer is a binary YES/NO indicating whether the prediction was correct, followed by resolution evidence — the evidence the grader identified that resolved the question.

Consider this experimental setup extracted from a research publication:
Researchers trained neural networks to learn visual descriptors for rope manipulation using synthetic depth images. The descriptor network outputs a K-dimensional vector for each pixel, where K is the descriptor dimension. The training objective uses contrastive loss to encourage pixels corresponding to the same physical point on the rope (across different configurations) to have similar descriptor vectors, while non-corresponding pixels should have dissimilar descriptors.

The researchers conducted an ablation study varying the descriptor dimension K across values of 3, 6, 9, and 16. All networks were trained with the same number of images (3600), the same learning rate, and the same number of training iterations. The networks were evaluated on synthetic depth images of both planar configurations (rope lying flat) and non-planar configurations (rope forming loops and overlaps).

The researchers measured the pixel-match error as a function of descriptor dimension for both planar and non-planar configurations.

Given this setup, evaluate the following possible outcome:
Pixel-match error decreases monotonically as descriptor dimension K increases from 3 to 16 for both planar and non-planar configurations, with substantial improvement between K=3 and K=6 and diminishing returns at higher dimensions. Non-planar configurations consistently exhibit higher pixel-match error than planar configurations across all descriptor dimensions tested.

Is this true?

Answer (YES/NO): NO